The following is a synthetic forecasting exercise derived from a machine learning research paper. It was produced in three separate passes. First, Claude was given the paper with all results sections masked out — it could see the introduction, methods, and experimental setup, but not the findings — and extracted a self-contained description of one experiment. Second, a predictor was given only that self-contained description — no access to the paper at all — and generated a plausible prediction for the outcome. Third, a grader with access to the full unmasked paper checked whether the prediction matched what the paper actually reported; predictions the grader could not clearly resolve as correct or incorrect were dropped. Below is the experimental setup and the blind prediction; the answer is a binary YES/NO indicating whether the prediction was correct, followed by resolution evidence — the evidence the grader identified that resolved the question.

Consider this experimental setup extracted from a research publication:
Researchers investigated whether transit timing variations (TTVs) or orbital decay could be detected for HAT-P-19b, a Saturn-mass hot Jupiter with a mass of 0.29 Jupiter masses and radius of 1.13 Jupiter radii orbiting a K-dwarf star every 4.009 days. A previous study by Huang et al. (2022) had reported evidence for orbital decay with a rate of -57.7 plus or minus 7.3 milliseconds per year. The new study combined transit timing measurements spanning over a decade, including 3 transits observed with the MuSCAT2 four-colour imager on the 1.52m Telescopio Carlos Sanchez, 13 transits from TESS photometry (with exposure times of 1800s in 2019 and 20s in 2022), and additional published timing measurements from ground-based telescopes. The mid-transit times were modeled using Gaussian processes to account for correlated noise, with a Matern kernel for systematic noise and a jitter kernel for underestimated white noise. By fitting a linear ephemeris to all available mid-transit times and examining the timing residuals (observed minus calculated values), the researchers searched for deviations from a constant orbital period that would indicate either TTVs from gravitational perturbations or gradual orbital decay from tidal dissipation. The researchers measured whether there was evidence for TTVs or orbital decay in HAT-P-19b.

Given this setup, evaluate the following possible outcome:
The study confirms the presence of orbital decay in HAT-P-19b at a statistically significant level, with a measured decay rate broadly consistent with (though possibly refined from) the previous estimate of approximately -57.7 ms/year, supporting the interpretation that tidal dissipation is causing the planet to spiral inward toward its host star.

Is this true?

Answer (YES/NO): NO